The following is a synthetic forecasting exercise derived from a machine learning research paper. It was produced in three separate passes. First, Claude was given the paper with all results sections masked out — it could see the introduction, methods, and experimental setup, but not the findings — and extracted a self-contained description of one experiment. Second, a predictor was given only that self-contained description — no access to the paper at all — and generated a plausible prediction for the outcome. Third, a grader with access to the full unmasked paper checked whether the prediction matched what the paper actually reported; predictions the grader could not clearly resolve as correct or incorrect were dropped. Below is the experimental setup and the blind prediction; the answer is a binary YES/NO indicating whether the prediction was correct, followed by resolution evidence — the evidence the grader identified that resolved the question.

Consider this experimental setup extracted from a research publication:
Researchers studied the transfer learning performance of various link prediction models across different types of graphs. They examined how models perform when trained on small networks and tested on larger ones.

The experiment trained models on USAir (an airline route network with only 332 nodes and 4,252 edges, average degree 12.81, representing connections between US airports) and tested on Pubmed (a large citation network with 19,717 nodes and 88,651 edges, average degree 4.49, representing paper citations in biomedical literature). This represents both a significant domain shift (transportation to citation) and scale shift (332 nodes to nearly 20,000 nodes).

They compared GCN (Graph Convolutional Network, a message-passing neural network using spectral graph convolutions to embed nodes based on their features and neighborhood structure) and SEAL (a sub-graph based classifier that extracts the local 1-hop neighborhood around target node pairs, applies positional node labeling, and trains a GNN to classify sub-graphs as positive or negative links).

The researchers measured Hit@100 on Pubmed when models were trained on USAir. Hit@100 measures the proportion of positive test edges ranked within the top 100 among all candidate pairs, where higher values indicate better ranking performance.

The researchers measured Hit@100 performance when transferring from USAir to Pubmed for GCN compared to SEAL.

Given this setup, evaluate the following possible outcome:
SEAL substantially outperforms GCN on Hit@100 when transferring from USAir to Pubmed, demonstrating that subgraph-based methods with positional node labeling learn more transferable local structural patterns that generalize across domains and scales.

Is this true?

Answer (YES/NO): NO